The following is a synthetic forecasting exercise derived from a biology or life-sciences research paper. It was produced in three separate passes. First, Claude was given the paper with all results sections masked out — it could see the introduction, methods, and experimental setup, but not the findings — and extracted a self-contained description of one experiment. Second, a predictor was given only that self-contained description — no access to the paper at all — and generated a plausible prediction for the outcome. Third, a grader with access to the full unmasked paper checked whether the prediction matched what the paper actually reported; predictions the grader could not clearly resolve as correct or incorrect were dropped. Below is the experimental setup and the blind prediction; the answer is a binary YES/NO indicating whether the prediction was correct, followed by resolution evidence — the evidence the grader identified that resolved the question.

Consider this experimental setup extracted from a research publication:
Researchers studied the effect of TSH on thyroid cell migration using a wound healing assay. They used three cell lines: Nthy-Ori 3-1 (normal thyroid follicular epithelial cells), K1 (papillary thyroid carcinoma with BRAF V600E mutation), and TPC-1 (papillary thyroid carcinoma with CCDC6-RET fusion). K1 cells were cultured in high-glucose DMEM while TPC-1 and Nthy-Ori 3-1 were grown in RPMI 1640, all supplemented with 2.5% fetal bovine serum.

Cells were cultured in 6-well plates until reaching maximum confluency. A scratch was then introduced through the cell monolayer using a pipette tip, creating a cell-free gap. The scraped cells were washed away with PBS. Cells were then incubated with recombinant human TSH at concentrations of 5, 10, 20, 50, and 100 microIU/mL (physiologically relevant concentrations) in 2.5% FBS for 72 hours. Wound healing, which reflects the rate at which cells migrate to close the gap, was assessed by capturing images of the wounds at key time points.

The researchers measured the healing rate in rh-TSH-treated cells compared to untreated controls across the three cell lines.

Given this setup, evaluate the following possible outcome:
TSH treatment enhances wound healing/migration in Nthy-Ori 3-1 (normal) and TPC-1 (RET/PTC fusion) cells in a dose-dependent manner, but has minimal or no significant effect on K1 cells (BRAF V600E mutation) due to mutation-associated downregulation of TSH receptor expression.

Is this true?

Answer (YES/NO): NO